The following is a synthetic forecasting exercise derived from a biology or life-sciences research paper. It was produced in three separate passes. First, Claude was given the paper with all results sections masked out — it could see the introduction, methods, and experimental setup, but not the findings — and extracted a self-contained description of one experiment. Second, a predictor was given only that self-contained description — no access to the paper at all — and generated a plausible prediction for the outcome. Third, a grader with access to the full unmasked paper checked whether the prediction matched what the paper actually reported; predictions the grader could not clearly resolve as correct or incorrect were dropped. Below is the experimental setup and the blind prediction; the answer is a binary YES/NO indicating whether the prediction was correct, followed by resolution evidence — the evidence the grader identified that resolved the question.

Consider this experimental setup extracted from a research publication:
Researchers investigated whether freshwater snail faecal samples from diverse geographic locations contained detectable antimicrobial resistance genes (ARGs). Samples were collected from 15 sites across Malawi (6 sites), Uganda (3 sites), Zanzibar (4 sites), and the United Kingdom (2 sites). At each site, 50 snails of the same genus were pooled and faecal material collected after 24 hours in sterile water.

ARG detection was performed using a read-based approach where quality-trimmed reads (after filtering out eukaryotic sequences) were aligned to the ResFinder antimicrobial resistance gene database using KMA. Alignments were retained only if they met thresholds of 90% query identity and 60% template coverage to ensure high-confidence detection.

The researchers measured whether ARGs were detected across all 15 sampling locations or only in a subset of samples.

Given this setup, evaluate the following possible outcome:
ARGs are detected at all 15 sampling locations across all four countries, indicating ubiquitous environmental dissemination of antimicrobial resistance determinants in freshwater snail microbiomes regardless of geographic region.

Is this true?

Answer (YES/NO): YES